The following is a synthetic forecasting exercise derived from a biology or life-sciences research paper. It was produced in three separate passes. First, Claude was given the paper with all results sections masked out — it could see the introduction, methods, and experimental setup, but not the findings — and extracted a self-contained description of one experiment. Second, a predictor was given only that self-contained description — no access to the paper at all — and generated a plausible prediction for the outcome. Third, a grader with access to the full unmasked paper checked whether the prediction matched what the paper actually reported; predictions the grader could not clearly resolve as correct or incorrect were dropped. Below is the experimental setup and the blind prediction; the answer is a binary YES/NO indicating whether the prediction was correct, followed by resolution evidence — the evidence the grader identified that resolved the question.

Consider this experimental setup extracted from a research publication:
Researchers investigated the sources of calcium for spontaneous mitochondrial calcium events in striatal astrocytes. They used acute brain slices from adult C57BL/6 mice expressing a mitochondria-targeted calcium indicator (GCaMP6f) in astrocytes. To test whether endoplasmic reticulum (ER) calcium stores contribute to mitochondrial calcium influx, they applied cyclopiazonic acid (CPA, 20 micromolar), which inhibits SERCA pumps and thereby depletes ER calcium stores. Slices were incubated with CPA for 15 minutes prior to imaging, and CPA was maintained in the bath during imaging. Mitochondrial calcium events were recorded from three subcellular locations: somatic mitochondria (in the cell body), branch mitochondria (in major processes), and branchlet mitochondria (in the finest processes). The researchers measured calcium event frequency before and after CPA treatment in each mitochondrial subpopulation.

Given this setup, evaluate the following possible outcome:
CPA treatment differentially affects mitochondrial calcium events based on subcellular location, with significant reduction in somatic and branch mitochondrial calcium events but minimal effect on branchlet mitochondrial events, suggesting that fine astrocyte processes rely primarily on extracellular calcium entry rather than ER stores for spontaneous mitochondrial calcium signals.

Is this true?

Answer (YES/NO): NO